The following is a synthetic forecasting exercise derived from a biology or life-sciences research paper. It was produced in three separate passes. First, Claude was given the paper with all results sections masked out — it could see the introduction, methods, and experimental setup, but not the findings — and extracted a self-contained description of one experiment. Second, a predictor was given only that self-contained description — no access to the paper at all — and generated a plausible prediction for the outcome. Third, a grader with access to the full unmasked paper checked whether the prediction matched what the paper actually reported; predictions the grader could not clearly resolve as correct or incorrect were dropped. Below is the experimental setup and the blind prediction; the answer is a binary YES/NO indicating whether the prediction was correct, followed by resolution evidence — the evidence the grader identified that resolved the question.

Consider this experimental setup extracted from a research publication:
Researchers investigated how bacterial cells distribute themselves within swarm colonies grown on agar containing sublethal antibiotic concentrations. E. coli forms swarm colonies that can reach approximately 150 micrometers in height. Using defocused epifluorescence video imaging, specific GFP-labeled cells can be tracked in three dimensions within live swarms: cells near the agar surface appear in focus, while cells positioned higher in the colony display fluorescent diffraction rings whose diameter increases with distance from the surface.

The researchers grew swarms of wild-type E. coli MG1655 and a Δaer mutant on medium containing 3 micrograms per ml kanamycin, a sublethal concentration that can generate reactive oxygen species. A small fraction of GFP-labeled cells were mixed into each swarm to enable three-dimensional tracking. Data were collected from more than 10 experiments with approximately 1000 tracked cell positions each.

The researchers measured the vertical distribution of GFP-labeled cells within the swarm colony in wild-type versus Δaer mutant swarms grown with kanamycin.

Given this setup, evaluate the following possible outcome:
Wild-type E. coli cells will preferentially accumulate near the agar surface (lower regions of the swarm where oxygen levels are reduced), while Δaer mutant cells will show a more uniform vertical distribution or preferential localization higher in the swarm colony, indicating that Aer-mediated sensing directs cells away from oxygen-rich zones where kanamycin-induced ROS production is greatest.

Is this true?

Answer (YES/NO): NO